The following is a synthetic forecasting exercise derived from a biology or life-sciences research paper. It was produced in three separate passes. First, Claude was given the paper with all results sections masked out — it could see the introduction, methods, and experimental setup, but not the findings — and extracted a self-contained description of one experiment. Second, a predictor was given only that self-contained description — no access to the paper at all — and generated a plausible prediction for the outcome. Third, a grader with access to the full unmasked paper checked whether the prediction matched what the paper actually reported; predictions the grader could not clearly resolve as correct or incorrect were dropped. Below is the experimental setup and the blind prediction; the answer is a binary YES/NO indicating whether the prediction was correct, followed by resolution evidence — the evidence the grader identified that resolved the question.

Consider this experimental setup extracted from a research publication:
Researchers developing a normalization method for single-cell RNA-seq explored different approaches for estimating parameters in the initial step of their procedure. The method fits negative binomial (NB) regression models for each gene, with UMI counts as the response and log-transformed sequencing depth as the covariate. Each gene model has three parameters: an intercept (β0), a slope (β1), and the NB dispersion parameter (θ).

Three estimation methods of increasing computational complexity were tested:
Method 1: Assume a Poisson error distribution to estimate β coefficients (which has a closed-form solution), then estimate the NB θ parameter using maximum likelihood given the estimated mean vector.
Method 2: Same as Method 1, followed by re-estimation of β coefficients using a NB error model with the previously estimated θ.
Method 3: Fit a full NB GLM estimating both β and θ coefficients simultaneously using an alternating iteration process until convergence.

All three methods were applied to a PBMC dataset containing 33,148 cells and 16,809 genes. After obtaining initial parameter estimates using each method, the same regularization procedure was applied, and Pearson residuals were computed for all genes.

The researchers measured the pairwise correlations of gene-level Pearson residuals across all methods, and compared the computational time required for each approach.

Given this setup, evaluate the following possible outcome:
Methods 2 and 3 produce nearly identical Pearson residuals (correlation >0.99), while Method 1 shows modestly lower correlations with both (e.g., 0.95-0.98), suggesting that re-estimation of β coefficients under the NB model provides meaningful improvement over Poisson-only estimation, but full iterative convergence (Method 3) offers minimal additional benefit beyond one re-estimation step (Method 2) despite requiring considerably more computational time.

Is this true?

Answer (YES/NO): NO